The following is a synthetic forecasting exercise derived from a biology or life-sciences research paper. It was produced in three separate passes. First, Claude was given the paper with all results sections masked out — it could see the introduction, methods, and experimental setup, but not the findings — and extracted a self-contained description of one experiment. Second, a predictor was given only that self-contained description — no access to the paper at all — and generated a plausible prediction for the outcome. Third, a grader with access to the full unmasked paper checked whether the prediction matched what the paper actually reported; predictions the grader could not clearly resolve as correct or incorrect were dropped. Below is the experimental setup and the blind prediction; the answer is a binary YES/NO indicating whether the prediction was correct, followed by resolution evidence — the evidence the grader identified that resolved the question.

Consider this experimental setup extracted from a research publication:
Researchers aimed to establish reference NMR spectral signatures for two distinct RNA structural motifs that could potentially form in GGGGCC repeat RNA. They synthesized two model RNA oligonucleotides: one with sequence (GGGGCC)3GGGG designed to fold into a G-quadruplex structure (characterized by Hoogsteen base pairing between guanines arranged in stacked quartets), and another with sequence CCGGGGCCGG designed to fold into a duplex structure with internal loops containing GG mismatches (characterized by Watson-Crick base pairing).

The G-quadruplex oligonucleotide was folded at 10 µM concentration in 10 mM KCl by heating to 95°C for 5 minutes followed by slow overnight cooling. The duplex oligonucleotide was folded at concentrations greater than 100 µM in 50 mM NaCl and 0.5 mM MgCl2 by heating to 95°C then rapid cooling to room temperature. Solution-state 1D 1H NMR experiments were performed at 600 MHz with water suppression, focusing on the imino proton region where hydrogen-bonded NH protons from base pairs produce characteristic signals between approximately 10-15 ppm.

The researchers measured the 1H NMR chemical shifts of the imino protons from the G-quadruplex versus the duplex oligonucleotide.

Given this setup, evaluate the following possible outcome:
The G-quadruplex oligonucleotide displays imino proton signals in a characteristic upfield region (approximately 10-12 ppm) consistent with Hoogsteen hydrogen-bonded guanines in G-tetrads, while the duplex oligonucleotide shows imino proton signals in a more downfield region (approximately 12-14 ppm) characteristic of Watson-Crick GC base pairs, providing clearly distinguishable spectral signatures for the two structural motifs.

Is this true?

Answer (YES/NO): YES